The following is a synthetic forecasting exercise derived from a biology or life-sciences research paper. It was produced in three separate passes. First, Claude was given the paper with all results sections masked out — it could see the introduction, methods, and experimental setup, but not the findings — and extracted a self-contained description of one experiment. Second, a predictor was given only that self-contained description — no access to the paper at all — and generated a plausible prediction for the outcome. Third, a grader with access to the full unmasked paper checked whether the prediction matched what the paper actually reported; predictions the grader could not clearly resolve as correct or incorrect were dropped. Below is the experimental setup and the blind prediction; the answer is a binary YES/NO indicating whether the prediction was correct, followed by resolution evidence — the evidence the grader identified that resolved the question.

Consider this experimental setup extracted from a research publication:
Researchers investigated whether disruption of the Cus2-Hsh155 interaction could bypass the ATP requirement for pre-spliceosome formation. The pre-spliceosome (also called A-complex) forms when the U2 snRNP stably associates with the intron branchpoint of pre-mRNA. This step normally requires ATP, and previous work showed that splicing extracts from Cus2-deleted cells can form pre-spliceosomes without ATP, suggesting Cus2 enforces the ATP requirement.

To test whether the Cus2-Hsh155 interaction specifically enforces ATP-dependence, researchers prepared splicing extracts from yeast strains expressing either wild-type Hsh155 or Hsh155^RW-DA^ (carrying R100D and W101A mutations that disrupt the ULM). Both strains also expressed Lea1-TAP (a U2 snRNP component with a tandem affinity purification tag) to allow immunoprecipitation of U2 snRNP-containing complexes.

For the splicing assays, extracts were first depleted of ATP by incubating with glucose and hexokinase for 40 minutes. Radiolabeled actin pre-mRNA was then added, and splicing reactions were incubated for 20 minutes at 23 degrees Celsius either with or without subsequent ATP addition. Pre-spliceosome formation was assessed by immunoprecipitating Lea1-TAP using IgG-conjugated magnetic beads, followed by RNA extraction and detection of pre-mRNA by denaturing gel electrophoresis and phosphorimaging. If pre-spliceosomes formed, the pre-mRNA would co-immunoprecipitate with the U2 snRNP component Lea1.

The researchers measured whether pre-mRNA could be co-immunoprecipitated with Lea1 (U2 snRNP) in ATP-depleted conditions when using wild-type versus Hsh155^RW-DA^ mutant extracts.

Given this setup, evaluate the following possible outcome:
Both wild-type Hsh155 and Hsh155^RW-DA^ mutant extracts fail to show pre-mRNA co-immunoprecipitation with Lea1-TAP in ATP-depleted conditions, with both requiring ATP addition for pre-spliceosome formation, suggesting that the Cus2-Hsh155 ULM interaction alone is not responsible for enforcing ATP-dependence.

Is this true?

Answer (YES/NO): NO